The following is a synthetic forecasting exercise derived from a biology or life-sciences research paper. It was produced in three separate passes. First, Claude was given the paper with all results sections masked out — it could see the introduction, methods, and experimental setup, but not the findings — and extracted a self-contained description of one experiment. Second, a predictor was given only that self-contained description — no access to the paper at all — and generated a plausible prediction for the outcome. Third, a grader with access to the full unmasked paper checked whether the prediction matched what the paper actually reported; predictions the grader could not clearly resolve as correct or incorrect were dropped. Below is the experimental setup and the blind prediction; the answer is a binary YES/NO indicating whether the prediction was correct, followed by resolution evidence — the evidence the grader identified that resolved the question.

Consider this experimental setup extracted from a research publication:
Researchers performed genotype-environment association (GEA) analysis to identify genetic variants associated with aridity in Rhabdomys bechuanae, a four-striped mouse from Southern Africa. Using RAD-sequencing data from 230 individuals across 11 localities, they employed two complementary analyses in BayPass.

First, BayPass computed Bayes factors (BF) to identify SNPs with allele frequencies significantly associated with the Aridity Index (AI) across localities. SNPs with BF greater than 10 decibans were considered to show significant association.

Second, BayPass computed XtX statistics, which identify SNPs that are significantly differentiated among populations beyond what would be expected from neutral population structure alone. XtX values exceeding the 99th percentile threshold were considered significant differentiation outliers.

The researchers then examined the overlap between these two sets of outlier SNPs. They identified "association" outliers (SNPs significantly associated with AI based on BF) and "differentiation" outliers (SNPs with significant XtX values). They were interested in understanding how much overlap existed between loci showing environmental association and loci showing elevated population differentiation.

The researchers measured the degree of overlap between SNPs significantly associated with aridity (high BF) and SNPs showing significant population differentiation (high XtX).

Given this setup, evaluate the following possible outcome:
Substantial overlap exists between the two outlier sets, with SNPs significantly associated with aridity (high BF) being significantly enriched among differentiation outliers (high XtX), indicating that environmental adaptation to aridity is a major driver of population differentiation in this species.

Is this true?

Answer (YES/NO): NO